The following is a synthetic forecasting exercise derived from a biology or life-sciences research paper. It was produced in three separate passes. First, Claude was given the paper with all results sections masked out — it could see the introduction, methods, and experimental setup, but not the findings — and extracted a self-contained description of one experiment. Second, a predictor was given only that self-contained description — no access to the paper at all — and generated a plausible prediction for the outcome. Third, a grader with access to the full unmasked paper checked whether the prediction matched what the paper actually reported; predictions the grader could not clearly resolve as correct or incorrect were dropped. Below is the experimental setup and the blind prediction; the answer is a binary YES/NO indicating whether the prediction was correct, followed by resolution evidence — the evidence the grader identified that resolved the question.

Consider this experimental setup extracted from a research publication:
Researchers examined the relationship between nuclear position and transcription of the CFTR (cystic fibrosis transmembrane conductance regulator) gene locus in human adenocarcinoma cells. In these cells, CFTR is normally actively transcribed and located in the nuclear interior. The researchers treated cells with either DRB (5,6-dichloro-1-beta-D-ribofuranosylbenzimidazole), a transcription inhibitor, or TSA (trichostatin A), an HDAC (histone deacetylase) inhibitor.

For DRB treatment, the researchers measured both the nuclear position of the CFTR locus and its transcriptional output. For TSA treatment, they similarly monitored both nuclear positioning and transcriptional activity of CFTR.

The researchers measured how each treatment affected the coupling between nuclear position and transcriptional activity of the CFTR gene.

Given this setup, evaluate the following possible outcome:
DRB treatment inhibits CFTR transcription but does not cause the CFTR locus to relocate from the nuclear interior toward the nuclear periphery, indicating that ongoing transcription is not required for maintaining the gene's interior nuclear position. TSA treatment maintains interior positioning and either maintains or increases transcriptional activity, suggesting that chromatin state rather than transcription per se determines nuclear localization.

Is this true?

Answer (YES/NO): NO